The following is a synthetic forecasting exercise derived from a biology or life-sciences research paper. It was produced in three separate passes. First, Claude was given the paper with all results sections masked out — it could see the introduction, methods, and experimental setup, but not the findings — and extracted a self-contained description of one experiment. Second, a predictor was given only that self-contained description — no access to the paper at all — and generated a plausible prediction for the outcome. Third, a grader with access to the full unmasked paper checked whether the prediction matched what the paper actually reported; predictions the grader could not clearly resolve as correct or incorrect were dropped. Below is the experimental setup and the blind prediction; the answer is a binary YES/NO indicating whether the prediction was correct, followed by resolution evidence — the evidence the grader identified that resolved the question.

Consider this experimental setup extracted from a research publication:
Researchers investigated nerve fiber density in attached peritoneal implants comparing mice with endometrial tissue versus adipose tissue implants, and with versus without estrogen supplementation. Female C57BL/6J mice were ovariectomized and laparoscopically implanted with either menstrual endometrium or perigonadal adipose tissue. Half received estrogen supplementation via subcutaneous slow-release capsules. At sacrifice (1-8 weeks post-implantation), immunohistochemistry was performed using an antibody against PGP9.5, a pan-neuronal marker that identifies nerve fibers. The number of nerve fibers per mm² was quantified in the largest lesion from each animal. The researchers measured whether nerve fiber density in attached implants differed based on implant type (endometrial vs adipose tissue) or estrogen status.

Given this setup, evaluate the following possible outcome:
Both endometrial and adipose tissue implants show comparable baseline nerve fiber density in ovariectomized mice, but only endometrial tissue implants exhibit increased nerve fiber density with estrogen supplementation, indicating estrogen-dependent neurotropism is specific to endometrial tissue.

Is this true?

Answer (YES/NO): NO